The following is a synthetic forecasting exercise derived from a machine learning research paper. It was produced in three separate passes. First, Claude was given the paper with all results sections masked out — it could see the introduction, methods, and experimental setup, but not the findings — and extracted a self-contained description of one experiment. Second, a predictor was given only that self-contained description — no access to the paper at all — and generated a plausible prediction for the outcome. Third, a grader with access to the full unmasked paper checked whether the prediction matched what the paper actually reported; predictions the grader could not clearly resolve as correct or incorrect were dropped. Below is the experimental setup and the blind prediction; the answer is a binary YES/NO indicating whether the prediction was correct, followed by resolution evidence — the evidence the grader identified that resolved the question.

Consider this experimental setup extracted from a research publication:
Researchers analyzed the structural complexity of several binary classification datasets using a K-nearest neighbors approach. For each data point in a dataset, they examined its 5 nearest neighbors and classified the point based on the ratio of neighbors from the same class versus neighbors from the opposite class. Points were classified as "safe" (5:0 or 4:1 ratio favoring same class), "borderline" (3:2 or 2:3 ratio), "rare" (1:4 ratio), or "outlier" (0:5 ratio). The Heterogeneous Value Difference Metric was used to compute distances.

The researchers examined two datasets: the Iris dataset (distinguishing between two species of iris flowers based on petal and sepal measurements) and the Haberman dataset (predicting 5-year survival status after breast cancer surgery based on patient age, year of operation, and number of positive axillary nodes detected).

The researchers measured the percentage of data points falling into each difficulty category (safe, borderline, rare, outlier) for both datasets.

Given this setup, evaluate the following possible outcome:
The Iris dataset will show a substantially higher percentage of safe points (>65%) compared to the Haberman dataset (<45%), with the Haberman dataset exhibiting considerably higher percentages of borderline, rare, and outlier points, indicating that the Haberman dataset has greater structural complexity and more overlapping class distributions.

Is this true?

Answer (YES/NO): YES